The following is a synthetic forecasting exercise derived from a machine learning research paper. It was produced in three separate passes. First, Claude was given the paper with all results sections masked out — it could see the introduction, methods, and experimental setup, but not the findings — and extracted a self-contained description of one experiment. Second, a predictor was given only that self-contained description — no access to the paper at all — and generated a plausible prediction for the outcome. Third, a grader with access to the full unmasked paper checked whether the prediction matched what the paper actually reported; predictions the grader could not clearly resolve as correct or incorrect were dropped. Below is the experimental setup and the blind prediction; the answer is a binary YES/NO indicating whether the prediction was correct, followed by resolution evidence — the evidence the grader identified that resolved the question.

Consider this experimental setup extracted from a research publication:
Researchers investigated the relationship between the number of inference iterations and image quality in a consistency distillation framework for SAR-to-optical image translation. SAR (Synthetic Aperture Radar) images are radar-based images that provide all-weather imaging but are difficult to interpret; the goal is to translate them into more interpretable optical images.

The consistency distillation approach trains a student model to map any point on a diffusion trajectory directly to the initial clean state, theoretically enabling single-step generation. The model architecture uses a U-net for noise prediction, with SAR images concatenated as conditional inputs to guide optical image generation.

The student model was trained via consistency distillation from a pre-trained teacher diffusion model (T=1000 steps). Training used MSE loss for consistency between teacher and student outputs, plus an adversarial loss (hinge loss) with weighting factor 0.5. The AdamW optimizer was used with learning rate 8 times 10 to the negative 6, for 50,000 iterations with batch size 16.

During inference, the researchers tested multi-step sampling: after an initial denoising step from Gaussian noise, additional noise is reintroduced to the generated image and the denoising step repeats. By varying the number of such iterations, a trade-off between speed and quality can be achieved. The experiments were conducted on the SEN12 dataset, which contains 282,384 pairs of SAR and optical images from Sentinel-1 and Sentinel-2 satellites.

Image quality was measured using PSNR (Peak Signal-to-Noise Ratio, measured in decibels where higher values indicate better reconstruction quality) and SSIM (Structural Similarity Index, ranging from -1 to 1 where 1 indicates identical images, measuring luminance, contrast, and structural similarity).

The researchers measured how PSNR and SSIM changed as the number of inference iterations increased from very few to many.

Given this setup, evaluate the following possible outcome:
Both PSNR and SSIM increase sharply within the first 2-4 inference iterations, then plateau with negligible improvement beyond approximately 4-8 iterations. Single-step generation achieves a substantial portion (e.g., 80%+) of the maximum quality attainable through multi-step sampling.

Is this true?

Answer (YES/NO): NO